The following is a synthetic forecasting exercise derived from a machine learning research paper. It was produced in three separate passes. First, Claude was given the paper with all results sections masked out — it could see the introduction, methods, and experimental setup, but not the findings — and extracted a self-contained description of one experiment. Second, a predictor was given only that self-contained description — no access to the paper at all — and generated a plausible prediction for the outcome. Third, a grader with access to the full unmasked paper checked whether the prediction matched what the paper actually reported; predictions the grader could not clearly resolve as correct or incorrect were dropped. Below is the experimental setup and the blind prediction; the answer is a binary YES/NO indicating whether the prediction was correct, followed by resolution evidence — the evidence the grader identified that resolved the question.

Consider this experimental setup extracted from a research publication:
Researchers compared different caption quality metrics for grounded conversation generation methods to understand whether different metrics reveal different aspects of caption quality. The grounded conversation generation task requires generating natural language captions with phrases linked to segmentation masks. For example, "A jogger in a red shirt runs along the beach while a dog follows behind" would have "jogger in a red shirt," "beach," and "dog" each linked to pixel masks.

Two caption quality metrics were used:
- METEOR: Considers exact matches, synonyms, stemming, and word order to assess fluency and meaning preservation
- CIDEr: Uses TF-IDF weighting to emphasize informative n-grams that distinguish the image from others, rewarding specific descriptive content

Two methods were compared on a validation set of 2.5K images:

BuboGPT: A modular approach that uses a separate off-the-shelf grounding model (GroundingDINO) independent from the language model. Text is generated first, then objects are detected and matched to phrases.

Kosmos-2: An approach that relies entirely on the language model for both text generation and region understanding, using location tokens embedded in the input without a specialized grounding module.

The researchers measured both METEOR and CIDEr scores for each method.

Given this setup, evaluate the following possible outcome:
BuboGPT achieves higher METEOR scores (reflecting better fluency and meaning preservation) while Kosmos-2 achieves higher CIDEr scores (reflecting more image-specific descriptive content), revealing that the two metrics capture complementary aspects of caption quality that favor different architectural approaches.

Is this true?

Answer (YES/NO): YES